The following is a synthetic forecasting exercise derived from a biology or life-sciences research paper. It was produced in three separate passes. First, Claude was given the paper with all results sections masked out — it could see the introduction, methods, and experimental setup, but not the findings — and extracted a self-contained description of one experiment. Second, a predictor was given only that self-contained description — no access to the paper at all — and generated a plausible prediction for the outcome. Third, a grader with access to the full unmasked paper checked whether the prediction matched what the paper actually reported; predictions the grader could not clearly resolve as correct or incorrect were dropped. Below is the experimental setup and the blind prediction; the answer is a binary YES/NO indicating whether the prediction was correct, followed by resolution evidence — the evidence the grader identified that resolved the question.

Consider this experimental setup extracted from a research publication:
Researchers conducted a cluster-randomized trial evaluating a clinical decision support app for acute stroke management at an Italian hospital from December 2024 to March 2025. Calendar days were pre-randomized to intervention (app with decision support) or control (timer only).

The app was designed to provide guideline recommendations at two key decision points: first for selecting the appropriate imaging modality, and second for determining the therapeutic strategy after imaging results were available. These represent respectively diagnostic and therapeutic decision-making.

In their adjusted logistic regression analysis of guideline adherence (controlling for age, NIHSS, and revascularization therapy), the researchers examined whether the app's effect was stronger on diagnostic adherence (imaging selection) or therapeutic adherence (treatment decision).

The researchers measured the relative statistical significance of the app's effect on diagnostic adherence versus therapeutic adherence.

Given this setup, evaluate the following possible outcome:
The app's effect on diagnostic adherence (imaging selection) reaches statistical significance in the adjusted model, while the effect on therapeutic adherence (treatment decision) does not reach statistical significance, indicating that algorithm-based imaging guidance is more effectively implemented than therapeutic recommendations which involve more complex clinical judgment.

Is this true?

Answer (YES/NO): NO